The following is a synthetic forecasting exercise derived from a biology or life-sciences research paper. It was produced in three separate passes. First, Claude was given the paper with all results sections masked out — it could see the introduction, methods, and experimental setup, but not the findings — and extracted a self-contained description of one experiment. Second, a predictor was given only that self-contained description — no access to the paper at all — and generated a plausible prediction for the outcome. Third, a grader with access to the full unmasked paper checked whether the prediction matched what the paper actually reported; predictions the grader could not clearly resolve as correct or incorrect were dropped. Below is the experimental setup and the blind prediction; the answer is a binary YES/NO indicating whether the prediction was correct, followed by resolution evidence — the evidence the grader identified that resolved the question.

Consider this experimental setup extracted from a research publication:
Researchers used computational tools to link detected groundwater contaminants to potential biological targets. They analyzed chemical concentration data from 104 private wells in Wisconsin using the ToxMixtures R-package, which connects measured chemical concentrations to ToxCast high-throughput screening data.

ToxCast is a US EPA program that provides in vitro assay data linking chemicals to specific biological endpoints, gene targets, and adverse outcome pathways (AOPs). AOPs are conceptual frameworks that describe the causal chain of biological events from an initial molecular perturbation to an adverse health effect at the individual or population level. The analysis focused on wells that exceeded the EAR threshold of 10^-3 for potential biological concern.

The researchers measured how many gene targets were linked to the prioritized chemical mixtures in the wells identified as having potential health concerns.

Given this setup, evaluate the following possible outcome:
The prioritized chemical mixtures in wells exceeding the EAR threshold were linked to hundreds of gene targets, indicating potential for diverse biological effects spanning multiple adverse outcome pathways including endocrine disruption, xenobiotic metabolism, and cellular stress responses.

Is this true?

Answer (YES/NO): NO